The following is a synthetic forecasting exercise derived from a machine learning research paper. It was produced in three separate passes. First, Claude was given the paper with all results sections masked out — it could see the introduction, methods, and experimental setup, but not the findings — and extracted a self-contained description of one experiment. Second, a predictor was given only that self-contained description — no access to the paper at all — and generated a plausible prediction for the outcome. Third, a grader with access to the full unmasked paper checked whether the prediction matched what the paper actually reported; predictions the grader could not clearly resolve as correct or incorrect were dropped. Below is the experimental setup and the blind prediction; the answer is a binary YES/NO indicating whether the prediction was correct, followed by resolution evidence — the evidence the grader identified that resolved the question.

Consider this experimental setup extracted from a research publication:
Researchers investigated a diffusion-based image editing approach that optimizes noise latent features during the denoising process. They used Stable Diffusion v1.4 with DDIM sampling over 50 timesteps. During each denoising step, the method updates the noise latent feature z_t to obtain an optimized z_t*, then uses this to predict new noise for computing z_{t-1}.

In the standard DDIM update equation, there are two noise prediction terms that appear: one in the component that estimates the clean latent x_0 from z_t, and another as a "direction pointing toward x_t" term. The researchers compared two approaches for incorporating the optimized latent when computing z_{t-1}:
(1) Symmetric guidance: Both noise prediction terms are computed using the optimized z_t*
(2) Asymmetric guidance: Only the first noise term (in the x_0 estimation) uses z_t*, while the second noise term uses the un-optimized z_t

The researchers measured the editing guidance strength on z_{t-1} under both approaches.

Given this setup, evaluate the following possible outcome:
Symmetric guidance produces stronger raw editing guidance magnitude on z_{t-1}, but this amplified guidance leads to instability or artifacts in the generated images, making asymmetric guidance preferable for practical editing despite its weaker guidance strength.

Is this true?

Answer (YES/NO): NO